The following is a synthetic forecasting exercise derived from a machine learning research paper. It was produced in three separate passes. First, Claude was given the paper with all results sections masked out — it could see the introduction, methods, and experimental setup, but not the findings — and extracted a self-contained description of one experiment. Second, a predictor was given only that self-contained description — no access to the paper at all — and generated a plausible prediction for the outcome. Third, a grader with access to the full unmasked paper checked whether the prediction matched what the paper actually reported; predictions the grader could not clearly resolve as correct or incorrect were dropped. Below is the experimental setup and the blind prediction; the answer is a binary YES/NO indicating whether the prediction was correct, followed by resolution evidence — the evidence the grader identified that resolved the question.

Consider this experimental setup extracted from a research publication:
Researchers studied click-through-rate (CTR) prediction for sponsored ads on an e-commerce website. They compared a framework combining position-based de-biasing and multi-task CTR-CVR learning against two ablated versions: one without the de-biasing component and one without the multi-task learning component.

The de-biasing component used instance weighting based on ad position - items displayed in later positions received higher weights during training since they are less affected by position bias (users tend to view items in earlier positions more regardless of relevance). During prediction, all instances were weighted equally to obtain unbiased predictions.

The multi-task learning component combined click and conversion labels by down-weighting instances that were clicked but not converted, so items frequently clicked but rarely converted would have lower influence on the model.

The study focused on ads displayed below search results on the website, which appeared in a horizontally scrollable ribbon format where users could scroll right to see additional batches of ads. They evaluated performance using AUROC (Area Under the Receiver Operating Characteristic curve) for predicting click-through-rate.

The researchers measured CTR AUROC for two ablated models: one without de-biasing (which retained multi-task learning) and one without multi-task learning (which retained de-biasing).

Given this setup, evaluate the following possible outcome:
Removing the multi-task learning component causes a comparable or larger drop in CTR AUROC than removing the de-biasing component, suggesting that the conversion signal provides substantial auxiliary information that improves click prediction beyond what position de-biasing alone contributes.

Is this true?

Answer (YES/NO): NO